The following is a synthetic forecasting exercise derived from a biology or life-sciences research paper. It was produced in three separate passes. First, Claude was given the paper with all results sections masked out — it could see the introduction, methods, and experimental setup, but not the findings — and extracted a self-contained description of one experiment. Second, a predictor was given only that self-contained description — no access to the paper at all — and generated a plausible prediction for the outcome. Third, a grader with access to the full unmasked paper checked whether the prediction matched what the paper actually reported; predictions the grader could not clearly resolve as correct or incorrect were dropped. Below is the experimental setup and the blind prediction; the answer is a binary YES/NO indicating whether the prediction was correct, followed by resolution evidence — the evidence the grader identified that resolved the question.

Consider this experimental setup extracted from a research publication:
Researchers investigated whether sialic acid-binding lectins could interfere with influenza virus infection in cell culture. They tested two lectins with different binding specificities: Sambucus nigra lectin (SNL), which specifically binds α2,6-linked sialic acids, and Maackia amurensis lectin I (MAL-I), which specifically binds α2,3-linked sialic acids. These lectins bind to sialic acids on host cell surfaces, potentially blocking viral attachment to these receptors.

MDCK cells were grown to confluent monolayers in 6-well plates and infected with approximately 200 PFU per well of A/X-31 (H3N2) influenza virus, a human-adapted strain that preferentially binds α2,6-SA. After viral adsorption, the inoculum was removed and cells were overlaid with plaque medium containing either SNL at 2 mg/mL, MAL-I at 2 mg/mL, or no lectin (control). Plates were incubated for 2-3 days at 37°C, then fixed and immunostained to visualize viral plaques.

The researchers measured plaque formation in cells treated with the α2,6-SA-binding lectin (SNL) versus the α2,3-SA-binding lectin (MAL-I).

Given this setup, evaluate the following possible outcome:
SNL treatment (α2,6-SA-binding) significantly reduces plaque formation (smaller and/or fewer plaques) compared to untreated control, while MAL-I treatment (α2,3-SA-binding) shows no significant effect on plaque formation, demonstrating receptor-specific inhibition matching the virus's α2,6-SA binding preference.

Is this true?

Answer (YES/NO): NO